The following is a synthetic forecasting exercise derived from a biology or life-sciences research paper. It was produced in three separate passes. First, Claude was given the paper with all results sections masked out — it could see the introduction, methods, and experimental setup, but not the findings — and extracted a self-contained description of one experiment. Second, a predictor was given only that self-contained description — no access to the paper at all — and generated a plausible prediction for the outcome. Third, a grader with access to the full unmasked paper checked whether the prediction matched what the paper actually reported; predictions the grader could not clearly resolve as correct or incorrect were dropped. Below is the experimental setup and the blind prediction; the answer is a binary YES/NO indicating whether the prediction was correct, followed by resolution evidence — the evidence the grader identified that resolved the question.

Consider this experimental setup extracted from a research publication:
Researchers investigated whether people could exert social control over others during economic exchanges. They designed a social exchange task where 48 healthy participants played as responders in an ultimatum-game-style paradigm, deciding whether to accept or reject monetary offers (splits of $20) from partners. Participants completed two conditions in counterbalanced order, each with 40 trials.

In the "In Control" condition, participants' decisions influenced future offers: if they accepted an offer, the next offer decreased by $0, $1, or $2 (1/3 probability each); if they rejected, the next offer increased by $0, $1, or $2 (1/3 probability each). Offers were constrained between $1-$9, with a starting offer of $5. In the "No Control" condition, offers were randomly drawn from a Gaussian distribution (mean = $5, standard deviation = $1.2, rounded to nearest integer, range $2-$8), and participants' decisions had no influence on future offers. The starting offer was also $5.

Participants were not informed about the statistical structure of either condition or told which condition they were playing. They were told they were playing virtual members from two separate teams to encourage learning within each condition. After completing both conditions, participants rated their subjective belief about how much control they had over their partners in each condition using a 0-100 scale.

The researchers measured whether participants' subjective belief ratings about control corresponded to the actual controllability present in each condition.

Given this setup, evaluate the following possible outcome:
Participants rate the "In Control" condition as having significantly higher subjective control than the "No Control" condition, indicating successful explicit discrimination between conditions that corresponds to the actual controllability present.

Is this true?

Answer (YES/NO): YES